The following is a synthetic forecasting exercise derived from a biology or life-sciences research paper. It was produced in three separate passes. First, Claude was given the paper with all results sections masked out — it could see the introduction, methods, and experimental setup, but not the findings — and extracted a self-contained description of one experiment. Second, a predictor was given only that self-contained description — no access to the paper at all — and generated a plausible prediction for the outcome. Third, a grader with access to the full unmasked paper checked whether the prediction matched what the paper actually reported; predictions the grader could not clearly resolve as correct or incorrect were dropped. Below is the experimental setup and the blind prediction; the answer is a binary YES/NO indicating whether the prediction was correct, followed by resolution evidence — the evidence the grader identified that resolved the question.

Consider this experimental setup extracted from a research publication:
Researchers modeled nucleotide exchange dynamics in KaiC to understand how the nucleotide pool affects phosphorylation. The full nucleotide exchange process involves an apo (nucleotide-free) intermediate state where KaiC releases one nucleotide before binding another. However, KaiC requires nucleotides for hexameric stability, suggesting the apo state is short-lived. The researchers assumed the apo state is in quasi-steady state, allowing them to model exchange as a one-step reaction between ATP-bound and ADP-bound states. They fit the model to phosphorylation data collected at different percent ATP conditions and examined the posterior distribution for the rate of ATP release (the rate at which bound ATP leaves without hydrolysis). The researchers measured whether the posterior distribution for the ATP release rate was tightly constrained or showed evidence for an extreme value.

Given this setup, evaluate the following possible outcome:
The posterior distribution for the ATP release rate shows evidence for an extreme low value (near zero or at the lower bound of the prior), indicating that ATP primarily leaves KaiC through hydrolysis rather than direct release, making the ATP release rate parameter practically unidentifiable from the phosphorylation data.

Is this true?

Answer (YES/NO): YES